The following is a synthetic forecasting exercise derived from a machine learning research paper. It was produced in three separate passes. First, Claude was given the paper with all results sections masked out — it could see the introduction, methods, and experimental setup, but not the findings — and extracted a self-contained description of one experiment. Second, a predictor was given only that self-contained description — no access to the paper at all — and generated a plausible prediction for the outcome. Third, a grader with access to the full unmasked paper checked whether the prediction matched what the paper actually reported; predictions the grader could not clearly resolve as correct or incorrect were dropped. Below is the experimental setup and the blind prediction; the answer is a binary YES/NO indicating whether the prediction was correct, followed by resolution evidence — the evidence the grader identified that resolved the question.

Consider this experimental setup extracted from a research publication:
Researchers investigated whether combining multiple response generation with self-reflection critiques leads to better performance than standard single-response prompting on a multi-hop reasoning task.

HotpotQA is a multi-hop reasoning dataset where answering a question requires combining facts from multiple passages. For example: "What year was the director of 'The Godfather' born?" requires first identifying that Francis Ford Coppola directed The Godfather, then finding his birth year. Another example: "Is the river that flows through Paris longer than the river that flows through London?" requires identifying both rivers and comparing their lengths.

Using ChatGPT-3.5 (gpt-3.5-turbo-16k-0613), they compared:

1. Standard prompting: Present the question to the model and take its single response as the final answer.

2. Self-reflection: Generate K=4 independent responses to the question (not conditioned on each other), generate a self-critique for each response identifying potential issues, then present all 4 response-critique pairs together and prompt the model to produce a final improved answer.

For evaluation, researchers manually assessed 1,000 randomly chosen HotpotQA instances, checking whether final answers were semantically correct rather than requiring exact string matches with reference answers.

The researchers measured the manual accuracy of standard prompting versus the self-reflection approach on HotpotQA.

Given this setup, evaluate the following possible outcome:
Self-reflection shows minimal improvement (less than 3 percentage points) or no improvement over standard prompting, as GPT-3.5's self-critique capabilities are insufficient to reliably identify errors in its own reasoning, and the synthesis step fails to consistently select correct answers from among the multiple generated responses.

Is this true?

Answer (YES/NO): NO